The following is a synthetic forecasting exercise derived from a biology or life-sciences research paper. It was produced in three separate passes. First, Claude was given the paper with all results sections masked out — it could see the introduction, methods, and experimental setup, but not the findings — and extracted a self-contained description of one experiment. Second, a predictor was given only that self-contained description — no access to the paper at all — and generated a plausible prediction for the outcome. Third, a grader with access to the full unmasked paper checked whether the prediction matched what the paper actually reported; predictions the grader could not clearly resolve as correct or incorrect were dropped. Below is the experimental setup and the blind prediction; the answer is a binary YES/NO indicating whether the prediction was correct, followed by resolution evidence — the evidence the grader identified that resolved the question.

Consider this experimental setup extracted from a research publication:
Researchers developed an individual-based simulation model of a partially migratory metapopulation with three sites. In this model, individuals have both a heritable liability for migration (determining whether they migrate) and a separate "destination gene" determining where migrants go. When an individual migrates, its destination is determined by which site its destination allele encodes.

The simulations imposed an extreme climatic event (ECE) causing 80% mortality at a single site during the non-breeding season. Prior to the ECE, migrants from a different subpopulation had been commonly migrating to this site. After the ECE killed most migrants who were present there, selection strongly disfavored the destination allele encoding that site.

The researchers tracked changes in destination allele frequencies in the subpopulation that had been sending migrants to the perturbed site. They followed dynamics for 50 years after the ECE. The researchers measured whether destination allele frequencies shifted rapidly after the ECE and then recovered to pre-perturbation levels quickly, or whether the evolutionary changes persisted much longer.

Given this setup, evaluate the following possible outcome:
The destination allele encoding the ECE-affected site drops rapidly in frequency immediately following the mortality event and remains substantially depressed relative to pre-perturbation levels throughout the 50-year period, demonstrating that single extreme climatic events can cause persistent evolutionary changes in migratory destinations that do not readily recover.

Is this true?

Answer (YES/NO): NO